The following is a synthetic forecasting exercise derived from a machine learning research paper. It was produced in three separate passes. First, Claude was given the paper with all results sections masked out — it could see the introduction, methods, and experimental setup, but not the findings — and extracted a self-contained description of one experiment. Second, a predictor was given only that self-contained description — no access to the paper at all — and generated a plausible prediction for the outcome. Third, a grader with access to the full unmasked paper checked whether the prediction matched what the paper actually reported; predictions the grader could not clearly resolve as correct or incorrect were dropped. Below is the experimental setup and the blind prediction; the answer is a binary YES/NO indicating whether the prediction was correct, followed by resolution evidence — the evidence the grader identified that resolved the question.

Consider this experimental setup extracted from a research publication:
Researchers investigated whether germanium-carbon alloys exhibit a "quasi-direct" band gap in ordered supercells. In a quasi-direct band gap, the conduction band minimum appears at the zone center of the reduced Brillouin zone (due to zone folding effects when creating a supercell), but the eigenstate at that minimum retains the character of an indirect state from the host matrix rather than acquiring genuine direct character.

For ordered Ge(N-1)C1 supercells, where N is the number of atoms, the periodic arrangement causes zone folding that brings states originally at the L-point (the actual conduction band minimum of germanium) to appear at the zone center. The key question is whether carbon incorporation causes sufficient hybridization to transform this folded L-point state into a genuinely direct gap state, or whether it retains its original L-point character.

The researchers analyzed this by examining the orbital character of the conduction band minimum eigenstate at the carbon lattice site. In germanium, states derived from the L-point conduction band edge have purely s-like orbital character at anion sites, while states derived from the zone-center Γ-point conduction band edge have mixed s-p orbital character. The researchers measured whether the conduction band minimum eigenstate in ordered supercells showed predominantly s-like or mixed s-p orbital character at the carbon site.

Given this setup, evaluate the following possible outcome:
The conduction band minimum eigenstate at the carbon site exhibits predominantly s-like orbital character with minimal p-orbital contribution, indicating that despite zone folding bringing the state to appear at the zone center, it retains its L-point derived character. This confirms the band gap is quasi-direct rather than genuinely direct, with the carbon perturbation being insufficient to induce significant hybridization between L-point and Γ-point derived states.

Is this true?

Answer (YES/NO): YES